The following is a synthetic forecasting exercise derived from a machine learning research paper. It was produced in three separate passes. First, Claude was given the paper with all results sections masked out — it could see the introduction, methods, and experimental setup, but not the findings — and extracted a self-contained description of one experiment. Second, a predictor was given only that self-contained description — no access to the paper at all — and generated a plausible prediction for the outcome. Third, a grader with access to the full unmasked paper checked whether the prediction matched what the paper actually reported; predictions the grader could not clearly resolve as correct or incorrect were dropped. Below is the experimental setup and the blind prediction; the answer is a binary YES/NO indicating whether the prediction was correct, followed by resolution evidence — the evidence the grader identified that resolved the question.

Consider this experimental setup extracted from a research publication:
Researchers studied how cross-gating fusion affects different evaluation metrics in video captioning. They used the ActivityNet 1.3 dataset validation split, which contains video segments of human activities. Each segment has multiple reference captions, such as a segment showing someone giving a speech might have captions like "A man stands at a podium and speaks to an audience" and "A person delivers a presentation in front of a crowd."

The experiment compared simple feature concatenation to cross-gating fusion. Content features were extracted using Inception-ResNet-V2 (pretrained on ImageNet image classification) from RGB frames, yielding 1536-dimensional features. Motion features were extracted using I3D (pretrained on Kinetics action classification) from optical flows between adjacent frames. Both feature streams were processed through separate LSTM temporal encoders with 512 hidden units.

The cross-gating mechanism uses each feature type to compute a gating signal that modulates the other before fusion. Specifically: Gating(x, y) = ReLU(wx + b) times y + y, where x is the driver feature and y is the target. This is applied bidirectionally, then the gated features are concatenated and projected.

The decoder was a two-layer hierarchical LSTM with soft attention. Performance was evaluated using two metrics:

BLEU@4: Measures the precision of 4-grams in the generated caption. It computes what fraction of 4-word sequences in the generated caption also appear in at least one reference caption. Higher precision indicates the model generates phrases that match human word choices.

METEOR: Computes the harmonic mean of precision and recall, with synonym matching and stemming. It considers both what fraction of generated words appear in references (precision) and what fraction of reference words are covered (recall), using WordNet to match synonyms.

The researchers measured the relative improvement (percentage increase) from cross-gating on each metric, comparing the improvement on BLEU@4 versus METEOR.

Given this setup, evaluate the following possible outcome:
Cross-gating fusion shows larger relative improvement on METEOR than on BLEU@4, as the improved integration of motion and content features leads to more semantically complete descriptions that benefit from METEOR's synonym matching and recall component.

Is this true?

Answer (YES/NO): NO